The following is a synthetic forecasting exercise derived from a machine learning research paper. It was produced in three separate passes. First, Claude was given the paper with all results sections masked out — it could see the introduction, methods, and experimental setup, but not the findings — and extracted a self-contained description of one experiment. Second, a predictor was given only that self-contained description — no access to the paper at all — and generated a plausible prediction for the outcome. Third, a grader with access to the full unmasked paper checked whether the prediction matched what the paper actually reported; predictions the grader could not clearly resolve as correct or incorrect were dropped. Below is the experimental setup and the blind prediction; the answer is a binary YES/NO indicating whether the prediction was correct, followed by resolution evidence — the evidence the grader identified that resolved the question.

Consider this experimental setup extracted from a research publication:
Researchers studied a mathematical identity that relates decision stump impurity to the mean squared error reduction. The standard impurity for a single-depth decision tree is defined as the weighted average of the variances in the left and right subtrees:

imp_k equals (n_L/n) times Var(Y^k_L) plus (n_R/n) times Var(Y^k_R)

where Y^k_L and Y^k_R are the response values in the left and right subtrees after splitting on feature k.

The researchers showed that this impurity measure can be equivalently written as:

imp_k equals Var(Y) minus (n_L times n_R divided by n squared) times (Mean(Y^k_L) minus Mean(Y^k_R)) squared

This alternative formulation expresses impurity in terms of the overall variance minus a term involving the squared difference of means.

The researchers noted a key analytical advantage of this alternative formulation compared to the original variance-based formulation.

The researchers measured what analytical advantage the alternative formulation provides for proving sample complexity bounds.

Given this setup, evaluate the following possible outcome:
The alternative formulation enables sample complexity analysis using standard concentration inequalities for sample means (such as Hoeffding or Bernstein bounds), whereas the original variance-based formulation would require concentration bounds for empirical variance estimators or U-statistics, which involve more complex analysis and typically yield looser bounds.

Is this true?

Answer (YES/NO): YES